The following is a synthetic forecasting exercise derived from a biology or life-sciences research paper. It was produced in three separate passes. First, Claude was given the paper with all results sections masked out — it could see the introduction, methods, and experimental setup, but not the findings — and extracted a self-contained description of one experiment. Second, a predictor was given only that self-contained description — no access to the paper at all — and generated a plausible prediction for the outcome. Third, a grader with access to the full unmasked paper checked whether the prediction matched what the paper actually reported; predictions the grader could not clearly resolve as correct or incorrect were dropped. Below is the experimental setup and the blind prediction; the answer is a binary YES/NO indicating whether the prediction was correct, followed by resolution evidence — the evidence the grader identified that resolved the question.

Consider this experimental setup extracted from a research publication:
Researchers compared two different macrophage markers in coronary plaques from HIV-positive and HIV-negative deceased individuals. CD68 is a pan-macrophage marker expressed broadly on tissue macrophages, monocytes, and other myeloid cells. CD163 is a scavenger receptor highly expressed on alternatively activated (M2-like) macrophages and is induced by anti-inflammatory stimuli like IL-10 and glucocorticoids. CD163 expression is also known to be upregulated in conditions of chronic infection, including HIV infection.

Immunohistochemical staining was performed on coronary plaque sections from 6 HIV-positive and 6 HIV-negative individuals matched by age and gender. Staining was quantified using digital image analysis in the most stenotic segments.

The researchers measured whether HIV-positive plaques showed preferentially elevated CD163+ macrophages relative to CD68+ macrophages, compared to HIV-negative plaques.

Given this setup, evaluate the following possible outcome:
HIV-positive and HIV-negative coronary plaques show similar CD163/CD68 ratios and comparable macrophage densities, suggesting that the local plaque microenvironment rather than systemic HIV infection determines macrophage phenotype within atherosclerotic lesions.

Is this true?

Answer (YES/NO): NO